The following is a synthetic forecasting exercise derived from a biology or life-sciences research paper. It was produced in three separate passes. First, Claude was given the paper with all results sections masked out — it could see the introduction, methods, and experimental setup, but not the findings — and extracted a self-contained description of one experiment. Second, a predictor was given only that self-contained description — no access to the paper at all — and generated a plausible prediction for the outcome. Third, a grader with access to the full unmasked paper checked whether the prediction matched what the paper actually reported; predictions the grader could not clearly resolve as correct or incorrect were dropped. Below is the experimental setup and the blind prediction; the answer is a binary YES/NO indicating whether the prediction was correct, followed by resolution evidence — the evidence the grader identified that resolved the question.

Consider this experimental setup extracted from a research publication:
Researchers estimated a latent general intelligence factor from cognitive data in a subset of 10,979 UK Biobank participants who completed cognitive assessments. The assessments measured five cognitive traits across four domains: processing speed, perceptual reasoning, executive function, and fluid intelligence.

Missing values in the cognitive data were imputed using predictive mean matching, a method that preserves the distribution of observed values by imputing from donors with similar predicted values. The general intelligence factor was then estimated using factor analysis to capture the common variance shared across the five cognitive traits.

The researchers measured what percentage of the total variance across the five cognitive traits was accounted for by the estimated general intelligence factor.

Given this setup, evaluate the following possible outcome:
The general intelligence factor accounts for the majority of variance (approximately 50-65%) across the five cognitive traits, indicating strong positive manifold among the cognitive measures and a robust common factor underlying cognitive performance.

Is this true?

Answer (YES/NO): YES